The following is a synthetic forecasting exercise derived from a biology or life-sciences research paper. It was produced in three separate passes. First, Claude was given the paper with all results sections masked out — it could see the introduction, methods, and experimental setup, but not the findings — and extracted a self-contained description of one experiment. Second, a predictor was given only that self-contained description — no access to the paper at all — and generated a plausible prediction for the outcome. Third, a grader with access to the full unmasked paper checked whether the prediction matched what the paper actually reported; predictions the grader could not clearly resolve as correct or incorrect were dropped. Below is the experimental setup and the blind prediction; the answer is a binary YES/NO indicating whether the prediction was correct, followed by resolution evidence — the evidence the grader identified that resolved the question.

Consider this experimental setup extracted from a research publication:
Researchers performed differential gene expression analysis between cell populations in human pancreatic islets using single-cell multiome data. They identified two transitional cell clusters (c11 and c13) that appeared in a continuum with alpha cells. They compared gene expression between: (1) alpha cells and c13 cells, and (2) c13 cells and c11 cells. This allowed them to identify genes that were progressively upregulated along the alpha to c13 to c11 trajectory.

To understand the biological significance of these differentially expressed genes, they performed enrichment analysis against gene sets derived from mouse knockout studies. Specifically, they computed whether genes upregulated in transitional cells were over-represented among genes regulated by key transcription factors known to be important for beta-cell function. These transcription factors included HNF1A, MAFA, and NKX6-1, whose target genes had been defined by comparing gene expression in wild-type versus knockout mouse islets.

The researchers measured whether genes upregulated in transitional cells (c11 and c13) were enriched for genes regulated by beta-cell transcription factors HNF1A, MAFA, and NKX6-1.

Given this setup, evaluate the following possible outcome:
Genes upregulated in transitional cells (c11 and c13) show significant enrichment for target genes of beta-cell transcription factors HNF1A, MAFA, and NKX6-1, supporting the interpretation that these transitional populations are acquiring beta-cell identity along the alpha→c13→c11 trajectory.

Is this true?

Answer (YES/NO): YES